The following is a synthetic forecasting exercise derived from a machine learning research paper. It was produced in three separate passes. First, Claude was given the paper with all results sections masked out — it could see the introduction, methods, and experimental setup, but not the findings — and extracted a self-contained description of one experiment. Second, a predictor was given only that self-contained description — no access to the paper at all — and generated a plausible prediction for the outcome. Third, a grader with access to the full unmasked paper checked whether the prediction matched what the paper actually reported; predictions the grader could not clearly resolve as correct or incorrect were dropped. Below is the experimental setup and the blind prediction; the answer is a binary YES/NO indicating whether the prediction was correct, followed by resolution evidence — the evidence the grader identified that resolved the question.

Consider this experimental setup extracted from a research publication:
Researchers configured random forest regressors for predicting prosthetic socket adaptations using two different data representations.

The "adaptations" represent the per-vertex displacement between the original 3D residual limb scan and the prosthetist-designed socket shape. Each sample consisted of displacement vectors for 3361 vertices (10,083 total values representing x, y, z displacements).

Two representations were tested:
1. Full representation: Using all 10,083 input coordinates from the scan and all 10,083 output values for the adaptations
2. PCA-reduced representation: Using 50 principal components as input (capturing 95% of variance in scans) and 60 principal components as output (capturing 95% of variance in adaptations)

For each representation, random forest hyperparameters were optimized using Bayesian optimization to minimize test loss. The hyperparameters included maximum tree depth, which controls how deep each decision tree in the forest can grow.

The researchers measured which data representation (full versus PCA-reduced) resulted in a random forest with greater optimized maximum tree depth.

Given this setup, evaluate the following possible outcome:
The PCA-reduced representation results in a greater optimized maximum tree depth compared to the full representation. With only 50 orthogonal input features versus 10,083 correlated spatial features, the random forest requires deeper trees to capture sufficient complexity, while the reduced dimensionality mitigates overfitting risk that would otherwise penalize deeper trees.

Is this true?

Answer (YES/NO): YES